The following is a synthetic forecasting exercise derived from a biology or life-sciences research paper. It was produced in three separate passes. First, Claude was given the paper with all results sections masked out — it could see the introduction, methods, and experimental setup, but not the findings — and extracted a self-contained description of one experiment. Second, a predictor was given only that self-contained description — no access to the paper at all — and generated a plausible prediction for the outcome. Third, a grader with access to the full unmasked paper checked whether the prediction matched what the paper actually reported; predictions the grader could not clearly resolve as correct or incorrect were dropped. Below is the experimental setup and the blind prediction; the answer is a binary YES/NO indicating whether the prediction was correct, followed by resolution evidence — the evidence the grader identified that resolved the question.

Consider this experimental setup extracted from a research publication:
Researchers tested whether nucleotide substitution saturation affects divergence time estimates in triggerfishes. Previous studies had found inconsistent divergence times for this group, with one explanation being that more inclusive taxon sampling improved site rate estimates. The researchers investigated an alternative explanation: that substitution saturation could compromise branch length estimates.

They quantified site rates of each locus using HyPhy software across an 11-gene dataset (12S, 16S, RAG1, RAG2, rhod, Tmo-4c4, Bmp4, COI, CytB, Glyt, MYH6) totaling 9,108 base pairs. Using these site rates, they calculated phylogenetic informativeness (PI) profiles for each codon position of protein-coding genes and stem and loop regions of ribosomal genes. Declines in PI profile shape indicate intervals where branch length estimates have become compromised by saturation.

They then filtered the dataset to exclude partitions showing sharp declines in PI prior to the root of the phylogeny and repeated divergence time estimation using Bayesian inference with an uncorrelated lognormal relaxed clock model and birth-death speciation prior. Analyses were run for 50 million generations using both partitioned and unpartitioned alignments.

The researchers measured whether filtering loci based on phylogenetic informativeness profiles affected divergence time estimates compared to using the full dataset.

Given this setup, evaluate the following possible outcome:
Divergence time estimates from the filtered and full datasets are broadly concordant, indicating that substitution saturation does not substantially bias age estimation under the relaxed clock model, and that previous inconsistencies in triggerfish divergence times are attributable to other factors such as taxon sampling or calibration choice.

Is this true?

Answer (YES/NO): NO